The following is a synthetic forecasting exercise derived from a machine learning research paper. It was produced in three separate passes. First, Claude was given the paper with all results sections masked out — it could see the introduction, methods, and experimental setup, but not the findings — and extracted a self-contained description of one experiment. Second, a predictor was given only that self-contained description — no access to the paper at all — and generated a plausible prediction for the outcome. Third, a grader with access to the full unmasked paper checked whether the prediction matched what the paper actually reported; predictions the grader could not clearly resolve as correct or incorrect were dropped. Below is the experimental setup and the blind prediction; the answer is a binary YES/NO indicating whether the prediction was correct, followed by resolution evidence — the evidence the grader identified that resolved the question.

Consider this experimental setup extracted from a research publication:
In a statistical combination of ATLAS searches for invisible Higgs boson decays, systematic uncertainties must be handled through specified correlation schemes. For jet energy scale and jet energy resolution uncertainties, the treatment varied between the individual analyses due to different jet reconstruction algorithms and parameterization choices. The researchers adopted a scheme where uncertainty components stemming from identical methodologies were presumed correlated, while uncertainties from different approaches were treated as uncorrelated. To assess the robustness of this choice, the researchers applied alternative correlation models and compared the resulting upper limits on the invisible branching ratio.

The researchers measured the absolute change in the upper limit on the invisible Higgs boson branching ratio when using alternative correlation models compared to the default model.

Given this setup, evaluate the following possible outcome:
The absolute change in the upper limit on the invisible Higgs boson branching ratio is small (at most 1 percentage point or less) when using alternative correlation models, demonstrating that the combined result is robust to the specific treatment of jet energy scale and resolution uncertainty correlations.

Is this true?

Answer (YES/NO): YES